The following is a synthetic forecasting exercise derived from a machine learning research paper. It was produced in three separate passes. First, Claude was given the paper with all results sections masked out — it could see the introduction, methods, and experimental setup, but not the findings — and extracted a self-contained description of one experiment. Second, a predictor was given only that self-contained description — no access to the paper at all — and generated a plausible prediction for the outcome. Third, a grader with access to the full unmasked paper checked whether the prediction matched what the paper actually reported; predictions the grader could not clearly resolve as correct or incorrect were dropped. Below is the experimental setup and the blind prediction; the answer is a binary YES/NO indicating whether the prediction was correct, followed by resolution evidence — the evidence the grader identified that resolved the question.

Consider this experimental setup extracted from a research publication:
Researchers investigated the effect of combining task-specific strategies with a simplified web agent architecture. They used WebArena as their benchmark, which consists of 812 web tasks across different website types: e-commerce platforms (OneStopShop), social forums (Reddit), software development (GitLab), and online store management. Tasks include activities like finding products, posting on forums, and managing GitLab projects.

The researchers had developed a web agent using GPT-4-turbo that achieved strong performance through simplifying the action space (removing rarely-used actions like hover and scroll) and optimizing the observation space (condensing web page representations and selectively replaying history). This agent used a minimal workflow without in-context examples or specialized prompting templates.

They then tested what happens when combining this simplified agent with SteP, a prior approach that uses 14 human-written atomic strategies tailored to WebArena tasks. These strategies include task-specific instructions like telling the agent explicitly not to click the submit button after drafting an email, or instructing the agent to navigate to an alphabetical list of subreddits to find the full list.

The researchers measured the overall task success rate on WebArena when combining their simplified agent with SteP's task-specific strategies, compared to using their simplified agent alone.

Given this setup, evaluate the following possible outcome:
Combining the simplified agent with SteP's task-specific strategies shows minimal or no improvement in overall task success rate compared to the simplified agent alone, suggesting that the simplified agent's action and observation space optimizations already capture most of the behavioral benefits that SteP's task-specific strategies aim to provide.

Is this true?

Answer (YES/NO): NO